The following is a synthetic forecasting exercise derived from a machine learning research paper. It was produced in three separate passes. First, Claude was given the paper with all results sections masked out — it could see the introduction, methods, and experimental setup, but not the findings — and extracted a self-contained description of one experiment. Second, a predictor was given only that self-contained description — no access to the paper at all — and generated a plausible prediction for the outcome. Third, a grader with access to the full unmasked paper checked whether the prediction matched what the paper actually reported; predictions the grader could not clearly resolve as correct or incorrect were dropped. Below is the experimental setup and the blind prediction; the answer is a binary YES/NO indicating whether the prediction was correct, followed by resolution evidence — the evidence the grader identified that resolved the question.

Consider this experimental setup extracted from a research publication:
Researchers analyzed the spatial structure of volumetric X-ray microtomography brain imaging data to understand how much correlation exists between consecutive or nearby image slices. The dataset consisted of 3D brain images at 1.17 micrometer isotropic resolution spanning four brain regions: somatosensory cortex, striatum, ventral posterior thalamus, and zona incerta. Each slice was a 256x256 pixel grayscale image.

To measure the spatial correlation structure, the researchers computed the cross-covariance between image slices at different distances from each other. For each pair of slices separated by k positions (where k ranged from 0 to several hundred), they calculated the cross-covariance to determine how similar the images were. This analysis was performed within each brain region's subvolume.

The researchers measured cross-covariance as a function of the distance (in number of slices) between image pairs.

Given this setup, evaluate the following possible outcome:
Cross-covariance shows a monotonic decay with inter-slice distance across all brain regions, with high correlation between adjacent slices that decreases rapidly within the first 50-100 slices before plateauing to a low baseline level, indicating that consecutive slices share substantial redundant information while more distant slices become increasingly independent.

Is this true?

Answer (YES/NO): NO